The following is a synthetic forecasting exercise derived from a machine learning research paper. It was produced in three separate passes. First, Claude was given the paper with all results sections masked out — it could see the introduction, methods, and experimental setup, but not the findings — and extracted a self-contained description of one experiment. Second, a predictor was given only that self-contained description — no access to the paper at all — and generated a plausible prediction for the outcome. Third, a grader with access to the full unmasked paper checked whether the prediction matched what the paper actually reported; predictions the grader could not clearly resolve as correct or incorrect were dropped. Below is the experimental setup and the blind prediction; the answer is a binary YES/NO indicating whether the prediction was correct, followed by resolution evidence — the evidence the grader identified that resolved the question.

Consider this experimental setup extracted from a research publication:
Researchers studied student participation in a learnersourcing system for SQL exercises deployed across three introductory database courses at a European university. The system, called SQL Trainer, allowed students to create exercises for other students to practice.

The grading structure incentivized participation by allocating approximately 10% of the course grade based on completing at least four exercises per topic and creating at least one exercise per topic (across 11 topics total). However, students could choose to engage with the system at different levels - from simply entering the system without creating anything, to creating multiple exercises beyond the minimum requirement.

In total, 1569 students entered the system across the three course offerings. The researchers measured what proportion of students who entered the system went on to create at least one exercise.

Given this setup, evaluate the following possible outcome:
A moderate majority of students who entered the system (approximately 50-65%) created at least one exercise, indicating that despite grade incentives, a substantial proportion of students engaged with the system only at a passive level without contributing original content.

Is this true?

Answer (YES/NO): NO